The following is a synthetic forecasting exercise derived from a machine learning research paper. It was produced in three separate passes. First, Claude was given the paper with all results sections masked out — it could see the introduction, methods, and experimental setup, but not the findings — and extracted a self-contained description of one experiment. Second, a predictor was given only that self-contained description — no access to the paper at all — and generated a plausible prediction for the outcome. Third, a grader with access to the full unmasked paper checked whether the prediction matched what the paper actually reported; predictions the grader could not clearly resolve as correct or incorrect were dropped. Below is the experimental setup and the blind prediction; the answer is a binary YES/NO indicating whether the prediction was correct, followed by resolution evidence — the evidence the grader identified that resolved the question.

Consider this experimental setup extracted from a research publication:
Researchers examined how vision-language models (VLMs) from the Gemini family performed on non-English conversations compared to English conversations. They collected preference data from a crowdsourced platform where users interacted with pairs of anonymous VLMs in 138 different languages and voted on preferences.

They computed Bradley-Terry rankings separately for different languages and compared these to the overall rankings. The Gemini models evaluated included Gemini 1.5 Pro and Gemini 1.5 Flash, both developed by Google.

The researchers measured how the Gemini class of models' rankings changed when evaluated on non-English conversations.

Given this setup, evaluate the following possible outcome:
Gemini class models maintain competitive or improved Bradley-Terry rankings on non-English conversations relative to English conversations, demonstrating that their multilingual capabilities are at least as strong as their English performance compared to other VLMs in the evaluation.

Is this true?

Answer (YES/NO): NO